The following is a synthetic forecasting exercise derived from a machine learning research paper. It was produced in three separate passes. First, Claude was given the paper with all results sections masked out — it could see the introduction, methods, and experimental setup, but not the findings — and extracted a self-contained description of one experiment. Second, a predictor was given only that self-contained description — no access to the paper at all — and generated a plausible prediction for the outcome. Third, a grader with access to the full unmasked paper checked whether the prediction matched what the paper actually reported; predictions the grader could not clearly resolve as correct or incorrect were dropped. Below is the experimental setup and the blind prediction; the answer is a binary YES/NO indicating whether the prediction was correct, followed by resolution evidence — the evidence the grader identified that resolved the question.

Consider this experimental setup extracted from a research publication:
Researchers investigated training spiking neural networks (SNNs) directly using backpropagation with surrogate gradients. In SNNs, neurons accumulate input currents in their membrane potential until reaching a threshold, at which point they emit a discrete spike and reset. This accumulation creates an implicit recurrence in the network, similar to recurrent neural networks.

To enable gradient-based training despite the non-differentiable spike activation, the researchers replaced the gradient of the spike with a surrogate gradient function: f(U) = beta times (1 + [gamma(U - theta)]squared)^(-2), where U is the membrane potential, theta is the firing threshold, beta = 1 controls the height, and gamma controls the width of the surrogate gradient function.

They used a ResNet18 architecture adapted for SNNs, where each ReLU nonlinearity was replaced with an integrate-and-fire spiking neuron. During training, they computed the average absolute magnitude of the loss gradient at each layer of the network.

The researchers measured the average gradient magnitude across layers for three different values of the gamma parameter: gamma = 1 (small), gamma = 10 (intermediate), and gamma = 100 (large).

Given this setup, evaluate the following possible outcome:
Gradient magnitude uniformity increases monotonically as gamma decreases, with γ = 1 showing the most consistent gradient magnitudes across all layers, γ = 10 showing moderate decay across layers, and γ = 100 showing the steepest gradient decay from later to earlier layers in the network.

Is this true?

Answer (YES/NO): NO